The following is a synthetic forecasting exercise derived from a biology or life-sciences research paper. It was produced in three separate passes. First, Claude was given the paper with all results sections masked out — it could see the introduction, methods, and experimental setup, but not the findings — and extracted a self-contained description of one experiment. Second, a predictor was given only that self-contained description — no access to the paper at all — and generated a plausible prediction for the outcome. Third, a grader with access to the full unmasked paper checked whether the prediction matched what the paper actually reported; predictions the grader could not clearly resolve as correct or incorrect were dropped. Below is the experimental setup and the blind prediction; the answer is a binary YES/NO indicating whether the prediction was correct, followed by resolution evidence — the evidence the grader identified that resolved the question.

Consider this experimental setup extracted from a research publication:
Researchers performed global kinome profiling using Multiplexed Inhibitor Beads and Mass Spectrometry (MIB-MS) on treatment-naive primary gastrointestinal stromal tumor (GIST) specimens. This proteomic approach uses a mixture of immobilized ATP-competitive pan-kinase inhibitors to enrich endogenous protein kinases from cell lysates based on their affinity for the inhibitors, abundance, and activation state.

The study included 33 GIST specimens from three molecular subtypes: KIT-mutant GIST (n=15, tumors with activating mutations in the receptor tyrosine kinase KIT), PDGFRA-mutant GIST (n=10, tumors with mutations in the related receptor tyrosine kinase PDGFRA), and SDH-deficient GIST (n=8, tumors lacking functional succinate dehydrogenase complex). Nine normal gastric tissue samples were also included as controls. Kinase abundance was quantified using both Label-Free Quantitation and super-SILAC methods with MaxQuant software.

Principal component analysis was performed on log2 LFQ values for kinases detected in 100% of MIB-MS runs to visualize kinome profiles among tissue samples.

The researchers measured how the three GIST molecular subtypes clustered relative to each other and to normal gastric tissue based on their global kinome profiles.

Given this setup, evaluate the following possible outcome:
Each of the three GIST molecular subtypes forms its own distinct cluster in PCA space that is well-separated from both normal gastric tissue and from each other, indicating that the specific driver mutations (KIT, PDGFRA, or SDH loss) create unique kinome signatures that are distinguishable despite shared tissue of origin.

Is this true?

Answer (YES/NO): NO